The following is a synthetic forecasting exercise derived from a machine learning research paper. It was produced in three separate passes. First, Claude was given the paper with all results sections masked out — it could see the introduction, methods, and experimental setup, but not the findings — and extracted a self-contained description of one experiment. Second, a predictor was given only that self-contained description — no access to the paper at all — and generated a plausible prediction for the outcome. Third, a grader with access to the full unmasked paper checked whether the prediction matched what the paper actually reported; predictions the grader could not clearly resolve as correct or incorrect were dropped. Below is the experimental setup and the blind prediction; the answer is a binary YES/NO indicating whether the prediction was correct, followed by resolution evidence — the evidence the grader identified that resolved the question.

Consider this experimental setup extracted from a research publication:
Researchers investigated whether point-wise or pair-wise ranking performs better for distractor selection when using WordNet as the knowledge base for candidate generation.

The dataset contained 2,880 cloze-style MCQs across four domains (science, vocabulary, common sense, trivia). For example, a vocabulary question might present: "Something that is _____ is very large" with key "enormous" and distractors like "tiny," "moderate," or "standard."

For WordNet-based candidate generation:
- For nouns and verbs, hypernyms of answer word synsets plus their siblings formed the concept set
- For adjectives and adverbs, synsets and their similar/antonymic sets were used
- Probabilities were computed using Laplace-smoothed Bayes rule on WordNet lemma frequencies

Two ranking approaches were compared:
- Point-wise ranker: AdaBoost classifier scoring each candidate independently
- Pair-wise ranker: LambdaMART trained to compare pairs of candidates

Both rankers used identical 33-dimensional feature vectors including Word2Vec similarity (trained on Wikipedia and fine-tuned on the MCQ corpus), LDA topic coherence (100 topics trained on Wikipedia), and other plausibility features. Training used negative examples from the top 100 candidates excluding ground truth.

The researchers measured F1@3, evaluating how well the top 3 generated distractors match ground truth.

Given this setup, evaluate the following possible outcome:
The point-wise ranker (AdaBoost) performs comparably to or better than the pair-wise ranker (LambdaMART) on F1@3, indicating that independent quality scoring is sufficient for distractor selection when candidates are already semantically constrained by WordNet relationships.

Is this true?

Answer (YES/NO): YES